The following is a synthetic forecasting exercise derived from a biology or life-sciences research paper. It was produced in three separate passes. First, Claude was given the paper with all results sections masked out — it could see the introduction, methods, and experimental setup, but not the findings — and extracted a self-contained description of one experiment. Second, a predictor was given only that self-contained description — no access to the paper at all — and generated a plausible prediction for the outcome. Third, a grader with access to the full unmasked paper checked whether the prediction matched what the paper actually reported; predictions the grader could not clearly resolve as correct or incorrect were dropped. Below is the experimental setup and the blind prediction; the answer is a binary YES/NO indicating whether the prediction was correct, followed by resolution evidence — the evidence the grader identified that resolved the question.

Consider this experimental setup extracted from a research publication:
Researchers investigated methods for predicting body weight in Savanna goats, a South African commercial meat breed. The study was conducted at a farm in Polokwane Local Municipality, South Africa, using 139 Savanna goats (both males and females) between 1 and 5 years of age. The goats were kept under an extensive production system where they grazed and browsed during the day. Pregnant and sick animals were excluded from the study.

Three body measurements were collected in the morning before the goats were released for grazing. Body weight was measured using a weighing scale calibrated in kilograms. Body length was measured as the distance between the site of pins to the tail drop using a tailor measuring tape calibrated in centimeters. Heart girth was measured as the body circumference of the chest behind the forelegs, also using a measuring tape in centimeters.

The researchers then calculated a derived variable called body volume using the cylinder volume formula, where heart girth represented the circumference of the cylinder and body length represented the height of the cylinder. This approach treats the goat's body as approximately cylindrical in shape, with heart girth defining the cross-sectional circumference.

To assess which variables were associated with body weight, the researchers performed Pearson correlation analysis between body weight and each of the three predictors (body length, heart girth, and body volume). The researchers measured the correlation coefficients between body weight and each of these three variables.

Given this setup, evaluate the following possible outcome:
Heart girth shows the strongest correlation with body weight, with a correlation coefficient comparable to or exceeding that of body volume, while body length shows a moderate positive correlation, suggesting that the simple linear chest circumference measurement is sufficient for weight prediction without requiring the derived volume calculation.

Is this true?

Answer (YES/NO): YES